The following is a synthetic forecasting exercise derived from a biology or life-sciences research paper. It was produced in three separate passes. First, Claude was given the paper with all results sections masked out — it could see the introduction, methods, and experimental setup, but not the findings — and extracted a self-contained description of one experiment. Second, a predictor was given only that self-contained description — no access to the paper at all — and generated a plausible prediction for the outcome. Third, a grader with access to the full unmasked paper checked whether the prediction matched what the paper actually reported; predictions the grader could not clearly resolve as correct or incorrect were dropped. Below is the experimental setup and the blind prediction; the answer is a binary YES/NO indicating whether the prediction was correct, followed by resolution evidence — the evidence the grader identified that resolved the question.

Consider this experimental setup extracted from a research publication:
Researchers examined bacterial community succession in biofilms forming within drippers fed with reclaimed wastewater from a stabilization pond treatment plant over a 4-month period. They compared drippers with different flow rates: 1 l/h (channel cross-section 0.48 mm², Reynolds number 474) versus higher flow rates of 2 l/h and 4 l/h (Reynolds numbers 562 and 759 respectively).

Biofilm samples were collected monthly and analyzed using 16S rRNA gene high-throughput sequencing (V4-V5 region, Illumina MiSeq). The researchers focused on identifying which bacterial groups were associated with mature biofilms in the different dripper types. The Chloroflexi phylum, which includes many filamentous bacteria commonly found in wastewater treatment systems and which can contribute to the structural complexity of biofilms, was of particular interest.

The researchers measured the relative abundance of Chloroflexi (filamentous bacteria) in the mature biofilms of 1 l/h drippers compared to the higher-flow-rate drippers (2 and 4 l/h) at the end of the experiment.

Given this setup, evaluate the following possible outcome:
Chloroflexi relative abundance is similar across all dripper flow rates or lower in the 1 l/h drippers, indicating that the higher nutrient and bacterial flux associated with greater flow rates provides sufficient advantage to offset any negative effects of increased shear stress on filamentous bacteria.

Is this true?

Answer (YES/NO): NO